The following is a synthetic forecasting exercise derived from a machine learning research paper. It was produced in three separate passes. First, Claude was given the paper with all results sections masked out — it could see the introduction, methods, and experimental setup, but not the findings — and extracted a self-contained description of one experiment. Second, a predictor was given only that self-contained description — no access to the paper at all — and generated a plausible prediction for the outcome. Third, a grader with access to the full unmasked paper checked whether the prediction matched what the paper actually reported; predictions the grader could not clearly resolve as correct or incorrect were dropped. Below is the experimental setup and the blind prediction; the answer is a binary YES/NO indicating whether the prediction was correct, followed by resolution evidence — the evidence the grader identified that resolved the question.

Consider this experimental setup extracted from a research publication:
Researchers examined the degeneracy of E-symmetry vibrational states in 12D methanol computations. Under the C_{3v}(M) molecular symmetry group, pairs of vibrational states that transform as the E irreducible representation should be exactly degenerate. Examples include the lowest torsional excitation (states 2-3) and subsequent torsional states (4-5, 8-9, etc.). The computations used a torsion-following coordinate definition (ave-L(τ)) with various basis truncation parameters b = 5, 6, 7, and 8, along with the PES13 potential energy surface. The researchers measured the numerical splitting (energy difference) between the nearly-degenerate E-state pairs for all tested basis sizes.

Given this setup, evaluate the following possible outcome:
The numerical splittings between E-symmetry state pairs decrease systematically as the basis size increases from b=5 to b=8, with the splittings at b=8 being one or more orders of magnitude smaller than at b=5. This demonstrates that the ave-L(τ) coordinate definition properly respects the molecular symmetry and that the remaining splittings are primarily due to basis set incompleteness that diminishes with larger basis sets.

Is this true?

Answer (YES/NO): YES